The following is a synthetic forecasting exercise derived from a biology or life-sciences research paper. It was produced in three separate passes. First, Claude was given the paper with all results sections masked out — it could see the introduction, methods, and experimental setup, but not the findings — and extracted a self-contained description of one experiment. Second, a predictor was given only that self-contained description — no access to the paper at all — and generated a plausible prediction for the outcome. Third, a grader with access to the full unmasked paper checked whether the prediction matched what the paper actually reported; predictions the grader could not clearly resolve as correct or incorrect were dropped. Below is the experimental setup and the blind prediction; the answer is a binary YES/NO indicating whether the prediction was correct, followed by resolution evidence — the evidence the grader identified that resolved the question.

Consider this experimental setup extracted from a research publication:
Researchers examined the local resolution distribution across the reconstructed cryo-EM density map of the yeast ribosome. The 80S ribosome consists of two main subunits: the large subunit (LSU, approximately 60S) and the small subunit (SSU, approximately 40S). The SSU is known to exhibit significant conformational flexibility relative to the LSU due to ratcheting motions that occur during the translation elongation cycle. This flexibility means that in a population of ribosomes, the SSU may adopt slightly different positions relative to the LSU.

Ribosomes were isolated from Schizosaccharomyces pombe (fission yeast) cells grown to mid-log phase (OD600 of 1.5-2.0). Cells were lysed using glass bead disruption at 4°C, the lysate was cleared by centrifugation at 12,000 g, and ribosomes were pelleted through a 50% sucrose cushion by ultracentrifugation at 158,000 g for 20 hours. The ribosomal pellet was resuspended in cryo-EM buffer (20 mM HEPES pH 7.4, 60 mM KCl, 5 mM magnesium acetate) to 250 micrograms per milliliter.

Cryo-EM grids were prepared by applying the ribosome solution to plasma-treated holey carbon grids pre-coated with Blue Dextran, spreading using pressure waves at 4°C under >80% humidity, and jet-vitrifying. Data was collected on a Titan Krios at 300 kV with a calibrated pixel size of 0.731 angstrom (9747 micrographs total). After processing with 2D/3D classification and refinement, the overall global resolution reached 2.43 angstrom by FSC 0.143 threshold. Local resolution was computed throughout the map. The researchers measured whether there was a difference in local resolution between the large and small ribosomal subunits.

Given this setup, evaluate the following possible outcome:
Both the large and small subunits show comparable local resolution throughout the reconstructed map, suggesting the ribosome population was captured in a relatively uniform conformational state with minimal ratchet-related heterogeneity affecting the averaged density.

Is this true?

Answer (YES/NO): NO